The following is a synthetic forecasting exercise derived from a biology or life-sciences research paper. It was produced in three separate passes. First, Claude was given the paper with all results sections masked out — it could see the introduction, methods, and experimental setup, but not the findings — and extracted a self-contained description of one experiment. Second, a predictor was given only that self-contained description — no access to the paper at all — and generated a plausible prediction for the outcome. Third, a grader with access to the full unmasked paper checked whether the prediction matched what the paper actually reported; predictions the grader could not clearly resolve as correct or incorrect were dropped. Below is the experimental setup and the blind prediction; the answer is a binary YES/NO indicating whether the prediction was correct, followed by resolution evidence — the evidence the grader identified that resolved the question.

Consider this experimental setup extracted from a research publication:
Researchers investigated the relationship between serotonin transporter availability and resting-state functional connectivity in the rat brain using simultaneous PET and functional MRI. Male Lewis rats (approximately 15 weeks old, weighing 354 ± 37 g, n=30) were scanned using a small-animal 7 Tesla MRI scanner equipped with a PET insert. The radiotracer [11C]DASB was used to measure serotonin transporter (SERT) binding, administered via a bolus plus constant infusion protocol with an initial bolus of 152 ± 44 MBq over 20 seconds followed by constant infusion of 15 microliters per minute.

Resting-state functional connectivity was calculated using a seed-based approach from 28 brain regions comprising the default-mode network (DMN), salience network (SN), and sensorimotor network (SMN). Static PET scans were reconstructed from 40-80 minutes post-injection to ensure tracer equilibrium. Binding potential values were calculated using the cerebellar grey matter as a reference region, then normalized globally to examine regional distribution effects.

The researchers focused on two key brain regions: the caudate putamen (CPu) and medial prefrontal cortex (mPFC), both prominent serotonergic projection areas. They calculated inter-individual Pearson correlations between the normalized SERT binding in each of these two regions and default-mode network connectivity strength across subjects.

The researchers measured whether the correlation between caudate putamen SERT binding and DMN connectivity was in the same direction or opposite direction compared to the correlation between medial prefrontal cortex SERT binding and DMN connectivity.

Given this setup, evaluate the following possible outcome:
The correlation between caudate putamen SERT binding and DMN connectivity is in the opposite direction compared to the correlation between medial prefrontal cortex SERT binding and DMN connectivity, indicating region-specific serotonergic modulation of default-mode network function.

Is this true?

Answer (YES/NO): NO